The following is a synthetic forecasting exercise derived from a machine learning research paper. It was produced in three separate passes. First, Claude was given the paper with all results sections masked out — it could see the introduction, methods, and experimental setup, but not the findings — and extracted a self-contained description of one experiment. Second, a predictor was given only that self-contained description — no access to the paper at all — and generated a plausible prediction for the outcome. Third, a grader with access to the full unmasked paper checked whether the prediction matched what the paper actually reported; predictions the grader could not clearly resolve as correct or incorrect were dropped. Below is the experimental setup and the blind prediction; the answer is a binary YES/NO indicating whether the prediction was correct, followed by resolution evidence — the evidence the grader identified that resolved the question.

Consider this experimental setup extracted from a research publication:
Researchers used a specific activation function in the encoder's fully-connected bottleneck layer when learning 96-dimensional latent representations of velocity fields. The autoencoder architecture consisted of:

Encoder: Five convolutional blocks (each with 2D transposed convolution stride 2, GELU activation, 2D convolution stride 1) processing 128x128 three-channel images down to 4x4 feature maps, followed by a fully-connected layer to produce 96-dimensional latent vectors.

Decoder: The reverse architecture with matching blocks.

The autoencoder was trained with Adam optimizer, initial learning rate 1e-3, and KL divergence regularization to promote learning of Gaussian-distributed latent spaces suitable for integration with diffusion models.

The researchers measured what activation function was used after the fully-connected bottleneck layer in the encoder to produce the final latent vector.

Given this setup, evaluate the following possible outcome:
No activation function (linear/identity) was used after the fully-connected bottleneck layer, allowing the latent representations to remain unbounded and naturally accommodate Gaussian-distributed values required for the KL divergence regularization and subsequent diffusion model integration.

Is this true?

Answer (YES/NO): NO